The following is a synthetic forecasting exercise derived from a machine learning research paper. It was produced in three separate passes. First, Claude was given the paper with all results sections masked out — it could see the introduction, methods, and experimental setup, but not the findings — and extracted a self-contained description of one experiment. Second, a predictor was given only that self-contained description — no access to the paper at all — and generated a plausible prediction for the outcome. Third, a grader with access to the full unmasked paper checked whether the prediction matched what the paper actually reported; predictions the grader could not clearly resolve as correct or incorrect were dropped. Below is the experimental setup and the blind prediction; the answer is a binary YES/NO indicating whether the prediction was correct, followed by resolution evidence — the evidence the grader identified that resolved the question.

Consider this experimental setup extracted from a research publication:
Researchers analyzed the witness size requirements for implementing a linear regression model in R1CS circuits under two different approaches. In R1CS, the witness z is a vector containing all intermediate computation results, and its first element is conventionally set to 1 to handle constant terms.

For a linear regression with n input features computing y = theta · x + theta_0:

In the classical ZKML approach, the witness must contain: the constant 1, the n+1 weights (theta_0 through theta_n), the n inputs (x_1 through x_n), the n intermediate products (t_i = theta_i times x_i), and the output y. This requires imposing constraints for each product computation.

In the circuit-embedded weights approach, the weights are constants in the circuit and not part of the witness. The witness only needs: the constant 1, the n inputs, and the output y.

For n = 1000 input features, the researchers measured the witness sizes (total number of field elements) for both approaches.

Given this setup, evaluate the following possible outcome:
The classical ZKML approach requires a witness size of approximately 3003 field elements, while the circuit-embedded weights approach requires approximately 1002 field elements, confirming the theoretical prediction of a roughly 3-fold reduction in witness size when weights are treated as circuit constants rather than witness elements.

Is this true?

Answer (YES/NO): YES